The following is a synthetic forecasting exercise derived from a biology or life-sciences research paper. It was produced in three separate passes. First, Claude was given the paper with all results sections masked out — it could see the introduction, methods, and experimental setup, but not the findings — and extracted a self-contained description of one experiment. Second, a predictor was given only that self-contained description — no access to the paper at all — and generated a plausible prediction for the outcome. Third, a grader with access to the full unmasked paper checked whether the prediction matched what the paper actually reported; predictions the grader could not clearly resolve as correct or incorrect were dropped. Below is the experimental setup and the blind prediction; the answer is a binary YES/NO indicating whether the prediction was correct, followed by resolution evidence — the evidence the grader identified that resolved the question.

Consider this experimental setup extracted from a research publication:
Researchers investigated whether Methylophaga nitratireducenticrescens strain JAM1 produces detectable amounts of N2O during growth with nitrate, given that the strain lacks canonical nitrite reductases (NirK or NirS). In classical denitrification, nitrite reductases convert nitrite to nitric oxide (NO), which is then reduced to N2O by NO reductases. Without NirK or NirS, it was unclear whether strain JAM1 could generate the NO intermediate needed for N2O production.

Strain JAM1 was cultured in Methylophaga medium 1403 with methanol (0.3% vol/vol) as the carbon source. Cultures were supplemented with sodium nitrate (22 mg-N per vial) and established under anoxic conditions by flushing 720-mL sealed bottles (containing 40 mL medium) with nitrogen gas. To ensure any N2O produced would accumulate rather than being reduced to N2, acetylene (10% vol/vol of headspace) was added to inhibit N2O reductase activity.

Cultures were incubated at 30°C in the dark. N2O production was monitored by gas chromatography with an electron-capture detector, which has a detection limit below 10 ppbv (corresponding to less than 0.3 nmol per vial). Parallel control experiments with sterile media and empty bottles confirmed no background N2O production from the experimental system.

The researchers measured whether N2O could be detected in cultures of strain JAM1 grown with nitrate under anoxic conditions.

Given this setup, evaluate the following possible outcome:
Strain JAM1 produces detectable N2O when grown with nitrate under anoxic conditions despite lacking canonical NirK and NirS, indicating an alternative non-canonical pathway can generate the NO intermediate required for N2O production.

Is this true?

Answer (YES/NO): YES